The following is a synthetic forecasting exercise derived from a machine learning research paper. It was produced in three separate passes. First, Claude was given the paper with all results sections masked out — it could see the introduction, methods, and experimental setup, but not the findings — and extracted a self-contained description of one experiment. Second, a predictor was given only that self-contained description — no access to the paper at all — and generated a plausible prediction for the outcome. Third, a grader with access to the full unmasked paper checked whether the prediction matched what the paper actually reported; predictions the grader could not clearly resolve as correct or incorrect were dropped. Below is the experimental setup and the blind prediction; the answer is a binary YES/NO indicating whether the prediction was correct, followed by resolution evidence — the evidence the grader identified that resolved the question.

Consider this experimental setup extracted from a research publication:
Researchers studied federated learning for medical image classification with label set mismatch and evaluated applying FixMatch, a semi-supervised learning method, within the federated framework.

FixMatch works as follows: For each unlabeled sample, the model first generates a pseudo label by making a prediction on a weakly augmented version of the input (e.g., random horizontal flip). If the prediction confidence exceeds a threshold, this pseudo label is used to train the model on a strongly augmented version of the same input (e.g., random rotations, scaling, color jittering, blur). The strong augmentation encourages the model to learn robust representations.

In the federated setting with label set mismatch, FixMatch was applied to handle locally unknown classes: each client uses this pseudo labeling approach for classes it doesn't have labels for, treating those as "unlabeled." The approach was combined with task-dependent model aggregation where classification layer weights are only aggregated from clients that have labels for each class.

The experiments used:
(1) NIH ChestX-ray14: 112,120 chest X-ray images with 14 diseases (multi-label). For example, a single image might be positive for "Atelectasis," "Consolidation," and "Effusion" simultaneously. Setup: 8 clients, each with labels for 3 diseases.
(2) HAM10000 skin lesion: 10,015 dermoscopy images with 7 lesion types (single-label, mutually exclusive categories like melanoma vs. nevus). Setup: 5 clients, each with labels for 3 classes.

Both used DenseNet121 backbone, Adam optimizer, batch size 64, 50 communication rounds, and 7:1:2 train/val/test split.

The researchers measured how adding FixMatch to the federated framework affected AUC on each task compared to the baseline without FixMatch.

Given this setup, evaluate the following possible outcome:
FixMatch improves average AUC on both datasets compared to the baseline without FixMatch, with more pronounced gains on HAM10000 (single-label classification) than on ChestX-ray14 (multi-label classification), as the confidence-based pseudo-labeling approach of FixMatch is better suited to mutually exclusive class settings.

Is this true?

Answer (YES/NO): NO